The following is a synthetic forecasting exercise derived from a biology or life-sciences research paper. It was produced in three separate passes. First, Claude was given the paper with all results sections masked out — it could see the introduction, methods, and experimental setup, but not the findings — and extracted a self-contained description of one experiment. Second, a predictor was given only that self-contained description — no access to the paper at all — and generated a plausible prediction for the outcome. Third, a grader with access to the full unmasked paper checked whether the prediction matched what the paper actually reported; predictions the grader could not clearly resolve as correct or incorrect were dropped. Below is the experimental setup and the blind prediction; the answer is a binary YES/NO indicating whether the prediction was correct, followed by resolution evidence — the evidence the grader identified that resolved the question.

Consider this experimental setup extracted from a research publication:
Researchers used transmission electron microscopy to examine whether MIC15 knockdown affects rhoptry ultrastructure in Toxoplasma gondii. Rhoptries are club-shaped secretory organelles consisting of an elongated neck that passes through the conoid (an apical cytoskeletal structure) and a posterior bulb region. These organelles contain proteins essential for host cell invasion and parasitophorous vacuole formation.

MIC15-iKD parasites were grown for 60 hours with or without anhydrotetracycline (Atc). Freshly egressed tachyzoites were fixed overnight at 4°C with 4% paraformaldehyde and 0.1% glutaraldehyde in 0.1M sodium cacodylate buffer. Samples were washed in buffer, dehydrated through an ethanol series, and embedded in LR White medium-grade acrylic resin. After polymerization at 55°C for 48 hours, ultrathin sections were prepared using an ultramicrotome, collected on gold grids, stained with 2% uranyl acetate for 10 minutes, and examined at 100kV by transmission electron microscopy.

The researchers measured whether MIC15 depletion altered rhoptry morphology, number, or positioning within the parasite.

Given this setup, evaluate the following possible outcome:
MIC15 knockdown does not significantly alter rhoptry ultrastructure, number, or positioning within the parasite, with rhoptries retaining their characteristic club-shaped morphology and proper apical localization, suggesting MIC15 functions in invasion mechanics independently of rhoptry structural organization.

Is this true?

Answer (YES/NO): YES